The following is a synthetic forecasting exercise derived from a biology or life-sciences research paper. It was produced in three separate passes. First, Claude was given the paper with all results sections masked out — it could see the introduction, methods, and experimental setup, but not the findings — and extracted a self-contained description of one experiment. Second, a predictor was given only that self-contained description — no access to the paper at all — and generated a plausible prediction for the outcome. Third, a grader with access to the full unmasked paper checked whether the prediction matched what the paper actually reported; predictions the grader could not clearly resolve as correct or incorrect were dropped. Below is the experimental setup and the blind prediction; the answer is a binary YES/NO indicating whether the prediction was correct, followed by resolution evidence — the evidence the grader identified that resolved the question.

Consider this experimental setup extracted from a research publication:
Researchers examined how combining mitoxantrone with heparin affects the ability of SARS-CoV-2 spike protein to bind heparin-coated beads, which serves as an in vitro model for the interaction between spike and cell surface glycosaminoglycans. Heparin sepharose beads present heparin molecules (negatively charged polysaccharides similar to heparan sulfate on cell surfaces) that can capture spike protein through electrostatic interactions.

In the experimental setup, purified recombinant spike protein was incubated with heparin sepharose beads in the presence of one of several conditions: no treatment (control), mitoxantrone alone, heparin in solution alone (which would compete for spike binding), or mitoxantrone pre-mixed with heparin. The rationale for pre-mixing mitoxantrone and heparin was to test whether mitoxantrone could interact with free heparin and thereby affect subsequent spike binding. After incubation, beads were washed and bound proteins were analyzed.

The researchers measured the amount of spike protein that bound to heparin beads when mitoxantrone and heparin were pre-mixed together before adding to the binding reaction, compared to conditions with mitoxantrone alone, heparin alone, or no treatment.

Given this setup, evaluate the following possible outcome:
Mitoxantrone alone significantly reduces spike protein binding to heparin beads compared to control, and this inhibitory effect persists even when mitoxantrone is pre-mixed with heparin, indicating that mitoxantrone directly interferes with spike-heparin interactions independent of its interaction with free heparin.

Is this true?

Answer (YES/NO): NO